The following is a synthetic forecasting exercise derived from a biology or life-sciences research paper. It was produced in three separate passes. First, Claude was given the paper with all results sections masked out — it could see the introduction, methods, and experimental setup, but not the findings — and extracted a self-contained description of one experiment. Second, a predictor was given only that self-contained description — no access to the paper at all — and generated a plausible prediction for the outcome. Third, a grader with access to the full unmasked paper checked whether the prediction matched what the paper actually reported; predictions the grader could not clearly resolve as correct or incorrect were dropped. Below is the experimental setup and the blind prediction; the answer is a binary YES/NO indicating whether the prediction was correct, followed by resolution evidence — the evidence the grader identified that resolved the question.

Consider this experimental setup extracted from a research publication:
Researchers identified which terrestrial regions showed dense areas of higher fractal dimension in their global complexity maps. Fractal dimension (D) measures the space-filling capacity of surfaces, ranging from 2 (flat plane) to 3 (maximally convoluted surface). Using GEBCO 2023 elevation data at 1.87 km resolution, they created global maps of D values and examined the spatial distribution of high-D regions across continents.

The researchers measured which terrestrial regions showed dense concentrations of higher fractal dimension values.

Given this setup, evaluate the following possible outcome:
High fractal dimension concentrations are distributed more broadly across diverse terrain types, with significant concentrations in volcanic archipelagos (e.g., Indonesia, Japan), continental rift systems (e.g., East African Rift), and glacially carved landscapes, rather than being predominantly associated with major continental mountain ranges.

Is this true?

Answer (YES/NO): NO